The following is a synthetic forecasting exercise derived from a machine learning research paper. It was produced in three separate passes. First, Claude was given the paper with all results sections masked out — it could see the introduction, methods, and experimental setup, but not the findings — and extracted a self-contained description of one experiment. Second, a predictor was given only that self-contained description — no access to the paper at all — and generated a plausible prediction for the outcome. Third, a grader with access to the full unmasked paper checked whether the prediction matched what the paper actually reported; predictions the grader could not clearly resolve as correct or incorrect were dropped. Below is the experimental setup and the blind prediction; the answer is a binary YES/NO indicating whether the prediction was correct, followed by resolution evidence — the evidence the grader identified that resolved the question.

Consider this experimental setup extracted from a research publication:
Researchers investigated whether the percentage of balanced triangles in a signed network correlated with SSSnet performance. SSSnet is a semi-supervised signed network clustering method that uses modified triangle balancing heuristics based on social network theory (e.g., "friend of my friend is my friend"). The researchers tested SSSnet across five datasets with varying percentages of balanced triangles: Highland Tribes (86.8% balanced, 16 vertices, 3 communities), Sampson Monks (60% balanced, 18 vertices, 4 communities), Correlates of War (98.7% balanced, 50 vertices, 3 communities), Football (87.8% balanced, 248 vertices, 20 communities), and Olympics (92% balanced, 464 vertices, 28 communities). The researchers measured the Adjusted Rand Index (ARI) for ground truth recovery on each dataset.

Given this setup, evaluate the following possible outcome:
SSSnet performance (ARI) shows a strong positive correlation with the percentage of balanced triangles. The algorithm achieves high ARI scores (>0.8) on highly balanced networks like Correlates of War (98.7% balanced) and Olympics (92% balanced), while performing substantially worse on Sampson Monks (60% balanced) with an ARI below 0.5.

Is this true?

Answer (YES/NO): NO